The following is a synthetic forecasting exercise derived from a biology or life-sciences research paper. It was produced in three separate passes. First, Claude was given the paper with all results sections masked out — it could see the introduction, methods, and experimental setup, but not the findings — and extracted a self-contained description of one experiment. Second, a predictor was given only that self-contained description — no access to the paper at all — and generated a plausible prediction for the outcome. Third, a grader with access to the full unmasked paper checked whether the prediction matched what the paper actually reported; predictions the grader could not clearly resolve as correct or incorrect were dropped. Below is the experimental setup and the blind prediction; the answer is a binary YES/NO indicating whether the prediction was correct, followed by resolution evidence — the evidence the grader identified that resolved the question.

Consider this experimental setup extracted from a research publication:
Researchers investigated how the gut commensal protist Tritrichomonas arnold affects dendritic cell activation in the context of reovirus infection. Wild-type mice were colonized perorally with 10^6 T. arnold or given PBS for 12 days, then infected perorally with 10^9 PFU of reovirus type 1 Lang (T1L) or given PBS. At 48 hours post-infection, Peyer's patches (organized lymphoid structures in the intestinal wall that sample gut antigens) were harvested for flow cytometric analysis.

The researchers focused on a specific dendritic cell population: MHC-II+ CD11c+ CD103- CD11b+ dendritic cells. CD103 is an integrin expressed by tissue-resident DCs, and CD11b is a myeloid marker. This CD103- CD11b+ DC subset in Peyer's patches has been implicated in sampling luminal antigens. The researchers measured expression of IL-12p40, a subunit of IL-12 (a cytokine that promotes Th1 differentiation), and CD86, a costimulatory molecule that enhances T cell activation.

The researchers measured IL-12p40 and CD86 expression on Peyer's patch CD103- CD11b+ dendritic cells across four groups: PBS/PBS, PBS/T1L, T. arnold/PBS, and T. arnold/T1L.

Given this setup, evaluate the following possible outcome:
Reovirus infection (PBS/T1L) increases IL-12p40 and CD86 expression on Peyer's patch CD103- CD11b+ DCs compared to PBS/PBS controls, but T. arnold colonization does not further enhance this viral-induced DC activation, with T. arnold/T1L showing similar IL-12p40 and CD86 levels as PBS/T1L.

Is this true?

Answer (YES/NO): YES